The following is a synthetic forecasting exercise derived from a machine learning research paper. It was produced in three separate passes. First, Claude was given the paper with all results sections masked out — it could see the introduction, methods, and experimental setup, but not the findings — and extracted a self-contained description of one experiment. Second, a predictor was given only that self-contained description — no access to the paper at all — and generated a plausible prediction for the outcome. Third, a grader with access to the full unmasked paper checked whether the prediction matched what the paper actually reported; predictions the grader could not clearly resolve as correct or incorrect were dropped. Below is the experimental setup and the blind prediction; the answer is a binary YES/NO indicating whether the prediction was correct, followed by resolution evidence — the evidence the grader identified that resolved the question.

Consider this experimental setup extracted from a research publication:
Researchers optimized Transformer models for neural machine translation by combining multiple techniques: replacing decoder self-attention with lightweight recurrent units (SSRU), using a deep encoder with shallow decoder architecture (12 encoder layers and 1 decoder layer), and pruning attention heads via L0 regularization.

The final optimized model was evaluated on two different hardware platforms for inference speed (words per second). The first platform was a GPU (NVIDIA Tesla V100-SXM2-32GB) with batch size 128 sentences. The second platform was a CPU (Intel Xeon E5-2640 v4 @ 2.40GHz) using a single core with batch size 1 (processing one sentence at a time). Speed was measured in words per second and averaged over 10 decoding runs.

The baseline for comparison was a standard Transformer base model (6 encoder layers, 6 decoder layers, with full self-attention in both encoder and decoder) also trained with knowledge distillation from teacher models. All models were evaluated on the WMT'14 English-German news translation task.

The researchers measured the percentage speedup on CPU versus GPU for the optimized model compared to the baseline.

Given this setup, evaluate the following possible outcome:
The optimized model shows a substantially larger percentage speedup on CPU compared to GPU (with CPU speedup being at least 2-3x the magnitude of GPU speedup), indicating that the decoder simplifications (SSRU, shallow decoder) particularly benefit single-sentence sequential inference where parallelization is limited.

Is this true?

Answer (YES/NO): NO